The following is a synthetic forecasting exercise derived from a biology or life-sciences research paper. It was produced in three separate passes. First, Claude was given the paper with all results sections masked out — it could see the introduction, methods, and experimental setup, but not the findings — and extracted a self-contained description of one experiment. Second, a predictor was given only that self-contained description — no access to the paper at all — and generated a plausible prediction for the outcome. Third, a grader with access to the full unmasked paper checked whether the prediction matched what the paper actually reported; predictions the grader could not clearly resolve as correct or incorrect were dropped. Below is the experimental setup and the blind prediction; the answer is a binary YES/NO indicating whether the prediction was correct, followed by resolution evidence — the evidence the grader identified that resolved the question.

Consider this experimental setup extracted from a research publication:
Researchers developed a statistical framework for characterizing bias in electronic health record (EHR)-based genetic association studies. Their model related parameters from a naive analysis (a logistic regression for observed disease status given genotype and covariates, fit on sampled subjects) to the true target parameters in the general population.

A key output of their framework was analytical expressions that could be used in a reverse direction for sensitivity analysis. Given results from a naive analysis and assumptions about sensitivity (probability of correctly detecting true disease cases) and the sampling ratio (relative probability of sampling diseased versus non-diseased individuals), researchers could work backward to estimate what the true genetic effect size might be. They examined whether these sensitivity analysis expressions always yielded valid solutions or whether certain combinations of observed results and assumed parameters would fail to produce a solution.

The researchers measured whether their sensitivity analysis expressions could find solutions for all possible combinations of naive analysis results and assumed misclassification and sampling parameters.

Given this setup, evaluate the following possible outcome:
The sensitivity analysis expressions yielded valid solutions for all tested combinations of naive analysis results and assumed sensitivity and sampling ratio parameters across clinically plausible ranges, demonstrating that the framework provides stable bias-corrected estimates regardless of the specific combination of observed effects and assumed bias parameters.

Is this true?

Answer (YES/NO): NO